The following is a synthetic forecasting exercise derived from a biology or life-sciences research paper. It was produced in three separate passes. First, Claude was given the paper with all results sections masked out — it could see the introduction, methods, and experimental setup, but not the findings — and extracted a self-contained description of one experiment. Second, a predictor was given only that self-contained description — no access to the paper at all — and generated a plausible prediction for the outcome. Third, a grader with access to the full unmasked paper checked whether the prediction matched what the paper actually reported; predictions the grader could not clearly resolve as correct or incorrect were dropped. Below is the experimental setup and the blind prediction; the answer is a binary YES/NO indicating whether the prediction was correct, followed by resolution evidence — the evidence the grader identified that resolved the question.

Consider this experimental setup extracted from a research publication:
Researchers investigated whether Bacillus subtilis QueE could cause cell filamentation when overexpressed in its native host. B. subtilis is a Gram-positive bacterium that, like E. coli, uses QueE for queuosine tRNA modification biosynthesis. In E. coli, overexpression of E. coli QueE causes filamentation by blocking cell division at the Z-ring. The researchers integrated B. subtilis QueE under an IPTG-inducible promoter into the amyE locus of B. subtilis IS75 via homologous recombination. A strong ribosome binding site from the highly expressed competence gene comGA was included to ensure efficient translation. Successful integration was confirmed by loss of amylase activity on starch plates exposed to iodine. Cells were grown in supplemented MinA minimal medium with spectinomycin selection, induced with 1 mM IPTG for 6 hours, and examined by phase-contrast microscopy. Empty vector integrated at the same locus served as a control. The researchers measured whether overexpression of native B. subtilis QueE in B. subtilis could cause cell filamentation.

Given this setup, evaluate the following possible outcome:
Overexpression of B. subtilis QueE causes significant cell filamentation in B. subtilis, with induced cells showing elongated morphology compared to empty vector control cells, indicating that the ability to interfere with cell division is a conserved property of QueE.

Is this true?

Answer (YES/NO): NO